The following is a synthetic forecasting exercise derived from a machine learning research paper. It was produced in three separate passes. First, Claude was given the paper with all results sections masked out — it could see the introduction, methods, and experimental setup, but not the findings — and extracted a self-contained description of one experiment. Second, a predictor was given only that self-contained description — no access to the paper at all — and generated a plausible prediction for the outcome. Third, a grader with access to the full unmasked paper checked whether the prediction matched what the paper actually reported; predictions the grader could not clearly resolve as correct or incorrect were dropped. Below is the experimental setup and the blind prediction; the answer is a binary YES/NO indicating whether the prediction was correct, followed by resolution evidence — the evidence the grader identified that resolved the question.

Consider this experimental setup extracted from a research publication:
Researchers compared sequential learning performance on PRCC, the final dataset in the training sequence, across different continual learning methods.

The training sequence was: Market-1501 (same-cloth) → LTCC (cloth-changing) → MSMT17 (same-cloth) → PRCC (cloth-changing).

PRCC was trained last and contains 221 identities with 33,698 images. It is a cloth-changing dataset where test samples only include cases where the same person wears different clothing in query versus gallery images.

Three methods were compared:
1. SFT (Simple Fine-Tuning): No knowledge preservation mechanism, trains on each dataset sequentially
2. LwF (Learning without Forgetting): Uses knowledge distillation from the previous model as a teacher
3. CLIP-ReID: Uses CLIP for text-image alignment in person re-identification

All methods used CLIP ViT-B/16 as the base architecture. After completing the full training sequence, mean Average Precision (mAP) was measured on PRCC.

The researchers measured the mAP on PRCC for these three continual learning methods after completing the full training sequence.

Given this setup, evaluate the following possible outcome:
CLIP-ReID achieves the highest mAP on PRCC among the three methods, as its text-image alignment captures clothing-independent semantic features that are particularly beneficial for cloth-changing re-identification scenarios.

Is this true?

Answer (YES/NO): NO